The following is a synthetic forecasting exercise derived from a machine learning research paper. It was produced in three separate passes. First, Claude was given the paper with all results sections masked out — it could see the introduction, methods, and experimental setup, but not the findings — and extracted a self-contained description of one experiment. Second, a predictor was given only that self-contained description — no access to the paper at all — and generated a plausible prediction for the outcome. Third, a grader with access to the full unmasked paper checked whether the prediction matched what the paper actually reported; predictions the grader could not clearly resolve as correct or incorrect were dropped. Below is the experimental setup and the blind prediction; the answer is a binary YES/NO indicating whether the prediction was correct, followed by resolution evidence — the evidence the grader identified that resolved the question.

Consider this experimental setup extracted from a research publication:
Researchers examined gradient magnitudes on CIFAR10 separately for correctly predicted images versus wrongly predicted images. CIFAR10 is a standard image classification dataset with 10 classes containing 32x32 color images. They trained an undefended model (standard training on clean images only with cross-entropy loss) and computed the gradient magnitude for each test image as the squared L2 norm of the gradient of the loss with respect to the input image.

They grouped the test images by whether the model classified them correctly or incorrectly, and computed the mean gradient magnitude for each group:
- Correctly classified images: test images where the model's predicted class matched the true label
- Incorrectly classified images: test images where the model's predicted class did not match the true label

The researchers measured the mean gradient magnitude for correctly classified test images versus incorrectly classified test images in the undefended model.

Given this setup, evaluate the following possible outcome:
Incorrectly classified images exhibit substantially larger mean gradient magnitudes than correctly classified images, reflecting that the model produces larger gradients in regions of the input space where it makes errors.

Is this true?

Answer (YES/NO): YES